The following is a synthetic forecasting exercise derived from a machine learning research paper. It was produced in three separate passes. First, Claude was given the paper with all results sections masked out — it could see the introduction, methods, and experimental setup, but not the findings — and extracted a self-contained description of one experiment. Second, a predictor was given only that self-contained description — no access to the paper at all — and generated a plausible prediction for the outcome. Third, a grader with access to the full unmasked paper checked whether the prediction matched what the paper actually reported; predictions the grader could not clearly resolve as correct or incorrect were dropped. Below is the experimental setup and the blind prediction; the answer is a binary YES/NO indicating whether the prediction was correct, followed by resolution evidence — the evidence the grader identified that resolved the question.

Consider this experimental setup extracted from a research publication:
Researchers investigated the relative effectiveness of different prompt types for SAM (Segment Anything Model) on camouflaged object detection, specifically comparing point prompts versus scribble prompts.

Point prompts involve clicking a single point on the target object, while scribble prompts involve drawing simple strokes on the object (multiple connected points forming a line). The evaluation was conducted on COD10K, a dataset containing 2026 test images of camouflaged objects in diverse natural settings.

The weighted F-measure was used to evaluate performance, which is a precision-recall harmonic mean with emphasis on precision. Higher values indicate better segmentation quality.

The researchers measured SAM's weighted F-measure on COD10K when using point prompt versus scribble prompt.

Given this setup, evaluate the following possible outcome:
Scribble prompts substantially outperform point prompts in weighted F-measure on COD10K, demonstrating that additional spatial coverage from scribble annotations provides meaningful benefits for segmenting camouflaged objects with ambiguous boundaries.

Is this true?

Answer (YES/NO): YES